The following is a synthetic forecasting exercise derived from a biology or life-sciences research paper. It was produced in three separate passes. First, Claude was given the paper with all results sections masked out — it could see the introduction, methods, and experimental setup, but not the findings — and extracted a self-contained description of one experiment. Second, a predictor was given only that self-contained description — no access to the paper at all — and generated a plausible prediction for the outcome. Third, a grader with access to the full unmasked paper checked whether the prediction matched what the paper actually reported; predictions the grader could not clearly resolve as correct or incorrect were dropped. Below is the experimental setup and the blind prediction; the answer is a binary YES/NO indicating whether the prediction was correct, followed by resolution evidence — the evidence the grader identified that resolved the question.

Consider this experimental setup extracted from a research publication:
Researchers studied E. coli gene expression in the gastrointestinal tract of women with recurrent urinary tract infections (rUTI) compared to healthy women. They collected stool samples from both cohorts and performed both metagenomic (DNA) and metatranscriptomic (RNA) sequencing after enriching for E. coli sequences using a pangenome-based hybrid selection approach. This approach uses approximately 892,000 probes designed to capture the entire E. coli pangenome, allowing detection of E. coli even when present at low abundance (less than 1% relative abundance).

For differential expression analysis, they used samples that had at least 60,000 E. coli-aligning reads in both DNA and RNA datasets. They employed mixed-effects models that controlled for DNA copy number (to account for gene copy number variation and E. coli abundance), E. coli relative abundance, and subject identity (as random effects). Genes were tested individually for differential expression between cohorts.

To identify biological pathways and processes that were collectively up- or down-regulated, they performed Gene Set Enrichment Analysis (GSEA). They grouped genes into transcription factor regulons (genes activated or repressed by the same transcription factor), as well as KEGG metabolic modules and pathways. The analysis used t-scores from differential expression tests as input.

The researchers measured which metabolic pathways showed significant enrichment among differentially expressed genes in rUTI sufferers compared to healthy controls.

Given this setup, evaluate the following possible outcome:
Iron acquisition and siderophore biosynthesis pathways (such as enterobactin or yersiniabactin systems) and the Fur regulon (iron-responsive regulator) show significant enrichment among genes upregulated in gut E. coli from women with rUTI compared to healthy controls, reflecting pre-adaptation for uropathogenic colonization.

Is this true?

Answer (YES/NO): NO